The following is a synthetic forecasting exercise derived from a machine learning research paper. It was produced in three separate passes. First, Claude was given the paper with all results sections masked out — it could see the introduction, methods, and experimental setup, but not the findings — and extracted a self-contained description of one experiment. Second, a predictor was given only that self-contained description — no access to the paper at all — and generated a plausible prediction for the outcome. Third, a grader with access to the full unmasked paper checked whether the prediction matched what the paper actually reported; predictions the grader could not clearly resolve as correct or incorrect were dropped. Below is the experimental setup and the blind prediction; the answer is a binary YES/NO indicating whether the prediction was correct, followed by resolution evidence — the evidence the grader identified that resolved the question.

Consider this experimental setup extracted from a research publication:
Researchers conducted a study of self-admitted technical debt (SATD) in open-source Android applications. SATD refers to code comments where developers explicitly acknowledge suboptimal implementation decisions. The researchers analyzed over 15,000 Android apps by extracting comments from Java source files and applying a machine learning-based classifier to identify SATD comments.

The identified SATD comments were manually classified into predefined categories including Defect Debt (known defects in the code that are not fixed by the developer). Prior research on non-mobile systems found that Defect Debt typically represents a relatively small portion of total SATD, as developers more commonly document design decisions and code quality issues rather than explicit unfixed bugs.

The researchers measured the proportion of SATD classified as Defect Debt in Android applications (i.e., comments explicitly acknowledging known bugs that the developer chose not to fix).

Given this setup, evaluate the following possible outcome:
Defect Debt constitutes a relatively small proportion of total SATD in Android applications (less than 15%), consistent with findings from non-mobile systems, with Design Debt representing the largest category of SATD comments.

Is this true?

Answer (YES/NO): NO